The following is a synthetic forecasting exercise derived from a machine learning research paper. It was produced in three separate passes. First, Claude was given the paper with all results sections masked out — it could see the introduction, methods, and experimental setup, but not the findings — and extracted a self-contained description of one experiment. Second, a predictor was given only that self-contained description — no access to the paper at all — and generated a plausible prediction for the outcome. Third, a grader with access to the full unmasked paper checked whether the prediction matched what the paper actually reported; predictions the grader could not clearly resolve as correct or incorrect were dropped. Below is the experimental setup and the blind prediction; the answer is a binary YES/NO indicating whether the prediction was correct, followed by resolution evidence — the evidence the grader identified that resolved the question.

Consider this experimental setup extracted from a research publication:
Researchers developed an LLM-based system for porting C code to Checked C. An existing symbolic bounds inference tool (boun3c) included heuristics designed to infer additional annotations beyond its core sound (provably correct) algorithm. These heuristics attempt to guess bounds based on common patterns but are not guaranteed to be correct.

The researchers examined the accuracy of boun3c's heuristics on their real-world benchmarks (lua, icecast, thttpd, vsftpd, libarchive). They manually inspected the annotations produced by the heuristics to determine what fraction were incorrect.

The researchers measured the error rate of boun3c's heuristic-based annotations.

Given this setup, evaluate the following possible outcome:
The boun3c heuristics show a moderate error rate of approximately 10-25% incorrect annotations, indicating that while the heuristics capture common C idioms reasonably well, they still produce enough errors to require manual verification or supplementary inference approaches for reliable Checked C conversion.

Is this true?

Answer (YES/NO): NO